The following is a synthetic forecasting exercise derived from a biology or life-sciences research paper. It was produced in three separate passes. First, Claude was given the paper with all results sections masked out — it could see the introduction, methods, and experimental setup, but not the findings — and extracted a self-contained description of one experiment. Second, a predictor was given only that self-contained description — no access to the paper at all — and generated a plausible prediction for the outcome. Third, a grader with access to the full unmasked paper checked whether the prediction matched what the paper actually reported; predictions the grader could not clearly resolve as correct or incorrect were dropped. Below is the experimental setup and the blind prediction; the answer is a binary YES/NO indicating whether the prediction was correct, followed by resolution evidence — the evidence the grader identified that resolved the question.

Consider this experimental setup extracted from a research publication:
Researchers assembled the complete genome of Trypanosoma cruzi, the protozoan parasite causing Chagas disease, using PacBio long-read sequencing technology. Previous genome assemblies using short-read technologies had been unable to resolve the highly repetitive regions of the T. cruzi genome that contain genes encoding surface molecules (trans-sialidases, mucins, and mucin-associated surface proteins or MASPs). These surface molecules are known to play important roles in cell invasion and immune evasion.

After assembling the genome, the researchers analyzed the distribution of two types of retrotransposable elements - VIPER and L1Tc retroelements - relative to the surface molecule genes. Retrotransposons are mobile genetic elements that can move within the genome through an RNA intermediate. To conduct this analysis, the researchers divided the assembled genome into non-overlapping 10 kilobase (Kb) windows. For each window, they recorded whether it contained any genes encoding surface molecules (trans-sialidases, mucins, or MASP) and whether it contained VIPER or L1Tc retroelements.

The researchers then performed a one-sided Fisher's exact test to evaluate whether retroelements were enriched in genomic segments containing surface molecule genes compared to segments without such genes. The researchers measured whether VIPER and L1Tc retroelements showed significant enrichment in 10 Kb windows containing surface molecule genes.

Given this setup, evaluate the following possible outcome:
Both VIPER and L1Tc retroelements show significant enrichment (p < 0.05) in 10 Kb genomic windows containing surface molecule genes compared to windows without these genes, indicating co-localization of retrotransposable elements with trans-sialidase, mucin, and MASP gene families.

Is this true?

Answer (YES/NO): YES